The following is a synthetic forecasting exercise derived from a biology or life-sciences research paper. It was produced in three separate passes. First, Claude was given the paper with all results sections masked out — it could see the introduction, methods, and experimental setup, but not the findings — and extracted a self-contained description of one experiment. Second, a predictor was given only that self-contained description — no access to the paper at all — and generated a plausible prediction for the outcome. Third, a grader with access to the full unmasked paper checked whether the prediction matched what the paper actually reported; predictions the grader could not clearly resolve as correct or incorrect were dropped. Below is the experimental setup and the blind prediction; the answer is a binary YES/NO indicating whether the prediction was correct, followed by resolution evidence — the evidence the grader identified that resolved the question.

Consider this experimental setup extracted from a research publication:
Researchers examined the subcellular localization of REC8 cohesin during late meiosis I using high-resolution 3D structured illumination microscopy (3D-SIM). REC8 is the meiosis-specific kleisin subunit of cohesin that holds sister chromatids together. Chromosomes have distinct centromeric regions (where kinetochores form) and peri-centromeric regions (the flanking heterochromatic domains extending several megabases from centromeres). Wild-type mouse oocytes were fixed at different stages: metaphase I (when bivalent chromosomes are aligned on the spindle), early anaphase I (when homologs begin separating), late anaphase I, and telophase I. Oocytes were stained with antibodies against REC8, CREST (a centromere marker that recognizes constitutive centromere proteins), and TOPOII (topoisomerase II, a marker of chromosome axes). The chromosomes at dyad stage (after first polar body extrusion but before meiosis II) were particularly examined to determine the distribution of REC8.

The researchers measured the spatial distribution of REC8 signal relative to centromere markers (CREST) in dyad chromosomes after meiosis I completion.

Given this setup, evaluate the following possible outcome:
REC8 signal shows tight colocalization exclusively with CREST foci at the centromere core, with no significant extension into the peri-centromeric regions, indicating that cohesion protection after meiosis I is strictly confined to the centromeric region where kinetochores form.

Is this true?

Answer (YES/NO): NO